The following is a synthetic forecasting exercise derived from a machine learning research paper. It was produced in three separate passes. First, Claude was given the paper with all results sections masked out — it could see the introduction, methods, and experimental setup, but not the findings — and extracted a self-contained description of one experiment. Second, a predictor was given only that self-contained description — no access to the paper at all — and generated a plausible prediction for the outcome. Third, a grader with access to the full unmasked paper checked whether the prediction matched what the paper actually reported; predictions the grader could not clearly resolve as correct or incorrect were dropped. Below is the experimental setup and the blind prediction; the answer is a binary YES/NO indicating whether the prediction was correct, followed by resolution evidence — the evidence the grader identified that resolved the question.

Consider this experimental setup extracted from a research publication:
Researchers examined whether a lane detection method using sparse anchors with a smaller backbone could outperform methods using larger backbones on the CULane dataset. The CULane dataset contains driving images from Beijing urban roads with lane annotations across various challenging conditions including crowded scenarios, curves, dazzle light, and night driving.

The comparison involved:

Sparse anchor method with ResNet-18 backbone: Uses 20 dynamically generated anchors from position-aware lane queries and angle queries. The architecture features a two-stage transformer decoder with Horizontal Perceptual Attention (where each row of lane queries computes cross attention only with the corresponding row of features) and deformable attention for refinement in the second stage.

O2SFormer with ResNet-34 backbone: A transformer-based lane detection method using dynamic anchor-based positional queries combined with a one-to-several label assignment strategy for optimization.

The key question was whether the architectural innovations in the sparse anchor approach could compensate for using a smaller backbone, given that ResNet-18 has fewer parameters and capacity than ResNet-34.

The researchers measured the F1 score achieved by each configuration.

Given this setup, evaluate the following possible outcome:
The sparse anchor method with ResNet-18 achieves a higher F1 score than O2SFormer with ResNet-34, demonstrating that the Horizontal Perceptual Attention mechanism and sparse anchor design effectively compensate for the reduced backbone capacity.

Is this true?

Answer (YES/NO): NO